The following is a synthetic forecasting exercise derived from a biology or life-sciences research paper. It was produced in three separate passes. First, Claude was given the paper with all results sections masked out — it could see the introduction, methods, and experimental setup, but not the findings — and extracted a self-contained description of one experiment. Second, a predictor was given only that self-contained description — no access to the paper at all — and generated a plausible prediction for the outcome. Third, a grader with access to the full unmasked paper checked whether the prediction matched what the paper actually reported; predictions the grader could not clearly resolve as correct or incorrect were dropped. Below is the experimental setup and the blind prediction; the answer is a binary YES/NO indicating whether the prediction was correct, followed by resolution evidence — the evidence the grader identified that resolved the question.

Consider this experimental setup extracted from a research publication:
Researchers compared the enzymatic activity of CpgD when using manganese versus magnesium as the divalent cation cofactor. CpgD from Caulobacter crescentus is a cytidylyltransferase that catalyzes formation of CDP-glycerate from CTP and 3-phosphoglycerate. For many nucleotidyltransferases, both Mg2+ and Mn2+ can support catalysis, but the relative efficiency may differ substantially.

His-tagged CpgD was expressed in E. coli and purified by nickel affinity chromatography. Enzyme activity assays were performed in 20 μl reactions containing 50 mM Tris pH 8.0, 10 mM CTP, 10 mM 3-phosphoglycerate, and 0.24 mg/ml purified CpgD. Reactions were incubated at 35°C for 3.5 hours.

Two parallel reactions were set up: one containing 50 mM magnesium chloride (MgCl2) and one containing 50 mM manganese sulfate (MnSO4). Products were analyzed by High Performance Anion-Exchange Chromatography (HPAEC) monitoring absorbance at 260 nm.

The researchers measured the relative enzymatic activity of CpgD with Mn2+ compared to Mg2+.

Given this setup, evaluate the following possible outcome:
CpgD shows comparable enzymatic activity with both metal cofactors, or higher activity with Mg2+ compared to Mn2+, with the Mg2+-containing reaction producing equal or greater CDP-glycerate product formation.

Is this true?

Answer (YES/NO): YES